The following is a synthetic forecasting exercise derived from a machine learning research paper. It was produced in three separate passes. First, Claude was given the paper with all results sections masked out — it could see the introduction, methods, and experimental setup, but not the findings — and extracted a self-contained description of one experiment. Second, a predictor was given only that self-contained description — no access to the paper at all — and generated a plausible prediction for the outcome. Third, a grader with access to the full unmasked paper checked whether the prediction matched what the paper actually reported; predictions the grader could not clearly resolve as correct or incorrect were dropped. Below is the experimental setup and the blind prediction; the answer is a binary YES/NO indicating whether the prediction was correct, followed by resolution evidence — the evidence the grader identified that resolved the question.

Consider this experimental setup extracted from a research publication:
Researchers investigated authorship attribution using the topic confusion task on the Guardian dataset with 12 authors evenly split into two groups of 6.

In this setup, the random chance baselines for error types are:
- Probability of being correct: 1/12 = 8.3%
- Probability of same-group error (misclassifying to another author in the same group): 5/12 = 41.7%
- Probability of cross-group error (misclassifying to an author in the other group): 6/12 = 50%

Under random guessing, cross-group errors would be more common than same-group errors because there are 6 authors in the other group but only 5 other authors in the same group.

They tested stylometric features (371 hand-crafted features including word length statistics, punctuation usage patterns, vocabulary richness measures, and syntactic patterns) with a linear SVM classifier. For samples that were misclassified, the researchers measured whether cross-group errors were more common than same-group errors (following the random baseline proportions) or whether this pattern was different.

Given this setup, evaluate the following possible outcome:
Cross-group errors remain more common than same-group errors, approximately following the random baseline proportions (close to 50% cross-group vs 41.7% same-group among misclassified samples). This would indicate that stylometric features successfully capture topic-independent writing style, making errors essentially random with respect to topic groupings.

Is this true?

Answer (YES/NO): NO